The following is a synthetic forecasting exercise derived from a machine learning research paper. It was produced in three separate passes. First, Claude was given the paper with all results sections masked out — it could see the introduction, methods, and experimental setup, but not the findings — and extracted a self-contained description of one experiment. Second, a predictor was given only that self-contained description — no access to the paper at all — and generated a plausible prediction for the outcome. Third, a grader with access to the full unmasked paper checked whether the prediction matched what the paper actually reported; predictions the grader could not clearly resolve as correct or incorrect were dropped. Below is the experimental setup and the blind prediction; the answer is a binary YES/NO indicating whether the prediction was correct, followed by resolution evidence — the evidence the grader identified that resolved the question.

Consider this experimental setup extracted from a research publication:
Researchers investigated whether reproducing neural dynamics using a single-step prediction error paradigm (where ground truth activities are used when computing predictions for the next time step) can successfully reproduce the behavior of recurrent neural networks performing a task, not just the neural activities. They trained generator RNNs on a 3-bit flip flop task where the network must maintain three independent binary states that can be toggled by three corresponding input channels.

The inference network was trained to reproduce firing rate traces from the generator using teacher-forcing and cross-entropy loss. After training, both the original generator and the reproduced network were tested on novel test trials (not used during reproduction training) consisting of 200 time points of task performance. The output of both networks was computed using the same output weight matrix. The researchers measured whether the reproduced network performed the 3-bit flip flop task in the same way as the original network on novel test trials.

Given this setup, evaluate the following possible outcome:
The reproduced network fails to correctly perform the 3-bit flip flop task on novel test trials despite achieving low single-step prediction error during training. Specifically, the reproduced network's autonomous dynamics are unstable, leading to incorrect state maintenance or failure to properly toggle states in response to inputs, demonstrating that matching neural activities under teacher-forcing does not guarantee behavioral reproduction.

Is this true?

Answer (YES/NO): NO